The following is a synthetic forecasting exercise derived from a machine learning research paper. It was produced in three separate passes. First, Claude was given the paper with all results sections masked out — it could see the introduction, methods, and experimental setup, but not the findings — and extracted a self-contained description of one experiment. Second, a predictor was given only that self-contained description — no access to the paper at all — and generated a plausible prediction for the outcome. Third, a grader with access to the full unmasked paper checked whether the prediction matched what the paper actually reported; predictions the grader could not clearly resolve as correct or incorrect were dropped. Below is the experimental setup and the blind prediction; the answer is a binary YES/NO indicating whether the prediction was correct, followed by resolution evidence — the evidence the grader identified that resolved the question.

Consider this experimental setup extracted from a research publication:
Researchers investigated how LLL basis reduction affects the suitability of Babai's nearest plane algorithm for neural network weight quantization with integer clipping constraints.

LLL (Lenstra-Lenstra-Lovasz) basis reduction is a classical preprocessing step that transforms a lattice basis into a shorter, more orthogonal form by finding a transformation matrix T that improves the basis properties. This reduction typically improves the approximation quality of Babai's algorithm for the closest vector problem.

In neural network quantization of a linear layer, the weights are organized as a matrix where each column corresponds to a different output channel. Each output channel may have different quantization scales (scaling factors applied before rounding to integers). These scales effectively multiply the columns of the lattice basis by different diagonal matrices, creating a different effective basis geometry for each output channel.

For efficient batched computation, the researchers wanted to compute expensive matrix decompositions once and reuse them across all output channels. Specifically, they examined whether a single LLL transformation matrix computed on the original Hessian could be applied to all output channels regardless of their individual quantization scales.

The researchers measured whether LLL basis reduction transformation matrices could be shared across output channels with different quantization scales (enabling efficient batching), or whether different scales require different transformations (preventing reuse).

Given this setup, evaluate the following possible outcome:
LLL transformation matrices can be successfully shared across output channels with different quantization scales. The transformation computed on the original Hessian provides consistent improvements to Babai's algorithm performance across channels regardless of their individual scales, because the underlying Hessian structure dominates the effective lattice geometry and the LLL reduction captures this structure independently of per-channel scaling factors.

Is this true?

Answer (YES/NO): NO